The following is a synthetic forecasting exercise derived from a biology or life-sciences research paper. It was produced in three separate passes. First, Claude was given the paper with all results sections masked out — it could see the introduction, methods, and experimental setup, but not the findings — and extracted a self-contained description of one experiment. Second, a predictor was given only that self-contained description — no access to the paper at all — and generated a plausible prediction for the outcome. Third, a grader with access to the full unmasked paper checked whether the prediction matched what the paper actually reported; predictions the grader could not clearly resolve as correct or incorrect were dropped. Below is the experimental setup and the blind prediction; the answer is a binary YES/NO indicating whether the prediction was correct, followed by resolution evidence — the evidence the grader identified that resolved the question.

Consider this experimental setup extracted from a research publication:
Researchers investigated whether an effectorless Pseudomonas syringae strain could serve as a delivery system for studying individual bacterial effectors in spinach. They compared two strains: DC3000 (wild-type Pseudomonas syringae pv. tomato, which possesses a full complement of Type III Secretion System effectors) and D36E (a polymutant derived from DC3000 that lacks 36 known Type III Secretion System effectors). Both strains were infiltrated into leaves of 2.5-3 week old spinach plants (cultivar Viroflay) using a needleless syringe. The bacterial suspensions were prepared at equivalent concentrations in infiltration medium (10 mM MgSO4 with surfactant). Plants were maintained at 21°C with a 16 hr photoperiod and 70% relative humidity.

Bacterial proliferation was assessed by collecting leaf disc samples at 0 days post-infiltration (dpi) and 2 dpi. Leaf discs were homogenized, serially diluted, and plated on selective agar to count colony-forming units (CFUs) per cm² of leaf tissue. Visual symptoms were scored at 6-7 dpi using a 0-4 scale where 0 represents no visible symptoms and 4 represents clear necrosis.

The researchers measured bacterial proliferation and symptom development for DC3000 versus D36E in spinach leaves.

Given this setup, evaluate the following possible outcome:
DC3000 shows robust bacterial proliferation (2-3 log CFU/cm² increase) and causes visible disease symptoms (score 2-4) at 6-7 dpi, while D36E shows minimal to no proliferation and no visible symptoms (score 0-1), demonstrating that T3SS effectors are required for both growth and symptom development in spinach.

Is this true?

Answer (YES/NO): NO